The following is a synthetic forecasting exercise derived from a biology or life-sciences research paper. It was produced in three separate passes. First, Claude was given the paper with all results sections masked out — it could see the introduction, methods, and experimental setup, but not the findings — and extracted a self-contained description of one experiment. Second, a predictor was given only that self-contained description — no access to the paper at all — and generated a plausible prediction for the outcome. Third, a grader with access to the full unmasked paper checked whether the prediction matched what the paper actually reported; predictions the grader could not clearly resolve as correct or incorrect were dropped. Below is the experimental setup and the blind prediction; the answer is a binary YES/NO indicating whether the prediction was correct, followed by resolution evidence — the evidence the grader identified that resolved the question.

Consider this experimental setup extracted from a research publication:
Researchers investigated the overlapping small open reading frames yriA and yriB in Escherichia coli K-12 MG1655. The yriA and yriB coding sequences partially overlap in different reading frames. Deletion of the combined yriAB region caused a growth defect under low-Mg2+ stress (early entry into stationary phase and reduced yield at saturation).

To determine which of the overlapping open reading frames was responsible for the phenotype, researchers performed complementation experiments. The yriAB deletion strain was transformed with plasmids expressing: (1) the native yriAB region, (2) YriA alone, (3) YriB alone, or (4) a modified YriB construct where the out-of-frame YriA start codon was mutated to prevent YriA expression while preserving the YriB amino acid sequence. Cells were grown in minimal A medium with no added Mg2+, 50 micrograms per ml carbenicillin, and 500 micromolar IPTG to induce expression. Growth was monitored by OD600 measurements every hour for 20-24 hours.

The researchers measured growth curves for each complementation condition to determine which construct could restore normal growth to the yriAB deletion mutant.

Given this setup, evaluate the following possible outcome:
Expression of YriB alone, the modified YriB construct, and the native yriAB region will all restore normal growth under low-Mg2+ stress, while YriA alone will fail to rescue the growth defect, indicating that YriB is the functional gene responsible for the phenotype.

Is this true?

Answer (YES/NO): NO